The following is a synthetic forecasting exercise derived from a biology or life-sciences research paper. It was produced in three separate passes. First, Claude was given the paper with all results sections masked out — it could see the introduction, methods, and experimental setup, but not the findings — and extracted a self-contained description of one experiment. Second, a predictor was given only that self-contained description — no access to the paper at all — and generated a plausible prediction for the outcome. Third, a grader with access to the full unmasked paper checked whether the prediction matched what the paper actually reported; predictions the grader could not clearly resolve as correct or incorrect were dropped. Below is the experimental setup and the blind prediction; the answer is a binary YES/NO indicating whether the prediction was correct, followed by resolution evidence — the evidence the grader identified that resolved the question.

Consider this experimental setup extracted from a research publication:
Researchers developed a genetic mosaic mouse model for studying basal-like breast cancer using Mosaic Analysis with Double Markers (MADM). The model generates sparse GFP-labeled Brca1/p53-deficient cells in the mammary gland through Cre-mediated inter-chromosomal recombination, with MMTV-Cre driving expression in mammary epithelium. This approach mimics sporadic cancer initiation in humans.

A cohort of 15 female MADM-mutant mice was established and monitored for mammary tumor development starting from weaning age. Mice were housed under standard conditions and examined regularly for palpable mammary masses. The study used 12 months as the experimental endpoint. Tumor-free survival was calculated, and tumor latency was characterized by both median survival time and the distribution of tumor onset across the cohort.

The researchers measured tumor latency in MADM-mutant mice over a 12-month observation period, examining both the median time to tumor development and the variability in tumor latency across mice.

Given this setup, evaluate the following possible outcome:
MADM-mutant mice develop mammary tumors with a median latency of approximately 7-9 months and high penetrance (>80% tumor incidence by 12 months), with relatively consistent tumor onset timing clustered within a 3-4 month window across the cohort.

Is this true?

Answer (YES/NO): NO